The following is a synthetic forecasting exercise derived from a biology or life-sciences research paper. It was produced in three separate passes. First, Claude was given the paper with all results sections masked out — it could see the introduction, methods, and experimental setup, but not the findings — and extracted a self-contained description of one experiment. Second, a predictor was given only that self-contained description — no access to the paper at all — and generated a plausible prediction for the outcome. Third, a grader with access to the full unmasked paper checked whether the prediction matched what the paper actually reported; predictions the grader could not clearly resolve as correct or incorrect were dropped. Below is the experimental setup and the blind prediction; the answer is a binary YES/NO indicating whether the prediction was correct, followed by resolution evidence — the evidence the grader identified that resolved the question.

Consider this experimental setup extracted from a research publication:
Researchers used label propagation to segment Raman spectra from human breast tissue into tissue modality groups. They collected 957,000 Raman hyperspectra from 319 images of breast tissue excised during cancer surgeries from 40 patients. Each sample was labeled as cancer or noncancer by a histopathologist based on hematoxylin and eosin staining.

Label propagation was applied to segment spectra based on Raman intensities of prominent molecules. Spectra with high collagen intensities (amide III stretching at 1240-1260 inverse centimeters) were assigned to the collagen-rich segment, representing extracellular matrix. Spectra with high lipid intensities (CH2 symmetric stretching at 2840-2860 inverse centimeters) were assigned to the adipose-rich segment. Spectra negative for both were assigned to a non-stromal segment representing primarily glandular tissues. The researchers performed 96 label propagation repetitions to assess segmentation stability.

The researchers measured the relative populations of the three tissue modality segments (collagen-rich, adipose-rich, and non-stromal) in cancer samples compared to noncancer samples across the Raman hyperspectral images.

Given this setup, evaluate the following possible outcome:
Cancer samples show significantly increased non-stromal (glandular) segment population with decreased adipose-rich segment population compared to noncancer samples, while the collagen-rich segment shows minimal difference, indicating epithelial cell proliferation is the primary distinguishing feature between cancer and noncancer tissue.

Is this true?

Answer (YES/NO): NO